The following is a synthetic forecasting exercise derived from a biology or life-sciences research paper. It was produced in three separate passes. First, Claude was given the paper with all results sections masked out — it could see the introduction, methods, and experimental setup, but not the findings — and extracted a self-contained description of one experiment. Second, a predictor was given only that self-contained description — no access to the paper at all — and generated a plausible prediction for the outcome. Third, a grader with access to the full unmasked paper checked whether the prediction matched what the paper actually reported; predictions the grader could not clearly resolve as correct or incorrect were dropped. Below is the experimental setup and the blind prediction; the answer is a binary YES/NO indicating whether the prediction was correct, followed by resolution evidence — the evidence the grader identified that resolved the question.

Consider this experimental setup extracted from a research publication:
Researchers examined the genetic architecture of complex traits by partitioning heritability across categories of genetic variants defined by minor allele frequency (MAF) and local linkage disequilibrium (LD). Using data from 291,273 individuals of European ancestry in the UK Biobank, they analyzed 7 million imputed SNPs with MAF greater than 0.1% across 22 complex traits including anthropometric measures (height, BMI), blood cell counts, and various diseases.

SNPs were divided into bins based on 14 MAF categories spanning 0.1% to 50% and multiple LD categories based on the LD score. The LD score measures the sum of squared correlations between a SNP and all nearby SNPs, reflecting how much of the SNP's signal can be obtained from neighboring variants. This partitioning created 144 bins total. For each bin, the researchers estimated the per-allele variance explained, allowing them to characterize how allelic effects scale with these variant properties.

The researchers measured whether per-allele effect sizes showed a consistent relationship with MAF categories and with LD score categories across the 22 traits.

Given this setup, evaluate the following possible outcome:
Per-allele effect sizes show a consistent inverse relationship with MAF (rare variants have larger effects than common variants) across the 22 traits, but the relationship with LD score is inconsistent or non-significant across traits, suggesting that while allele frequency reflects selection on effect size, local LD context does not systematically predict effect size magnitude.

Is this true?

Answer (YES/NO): NO